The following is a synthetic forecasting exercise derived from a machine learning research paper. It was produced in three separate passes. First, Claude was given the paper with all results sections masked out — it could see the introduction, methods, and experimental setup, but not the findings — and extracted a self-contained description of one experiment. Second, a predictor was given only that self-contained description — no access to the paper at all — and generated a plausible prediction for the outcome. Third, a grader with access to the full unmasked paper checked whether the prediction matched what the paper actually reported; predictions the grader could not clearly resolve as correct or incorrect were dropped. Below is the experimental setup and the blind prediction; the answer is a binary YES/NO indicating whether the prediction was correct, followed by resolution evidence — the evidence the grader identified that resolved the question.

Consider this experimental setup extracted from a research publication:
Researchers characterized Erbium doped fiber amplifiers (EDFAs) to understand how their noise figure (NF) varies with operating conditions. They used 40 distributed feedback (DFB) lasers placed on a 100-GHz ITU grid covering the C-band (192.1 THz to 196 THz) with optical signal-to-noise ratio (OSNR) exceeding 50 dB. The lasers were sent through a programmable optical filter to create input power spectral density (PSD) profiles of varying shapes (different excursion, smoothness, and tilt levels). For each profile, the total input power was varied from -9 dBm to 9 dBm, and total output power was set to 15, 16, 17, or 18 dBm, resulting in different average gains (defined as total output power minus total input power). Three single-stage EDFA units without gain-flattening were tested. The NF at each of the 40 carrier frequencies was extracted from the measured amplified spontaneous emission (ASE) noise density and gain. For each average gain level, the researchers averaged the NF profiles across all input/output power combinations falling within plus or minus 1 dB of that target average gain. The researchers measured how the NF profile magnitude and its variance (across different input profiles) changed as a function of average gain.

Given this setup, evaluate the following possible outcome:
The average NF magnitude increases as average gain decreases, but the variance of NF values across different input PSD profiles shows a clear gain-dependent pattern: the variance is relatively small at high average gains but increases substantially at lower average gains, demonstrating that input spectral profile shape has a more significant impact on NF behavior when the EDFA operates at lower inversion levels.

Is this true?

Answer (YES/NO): YES